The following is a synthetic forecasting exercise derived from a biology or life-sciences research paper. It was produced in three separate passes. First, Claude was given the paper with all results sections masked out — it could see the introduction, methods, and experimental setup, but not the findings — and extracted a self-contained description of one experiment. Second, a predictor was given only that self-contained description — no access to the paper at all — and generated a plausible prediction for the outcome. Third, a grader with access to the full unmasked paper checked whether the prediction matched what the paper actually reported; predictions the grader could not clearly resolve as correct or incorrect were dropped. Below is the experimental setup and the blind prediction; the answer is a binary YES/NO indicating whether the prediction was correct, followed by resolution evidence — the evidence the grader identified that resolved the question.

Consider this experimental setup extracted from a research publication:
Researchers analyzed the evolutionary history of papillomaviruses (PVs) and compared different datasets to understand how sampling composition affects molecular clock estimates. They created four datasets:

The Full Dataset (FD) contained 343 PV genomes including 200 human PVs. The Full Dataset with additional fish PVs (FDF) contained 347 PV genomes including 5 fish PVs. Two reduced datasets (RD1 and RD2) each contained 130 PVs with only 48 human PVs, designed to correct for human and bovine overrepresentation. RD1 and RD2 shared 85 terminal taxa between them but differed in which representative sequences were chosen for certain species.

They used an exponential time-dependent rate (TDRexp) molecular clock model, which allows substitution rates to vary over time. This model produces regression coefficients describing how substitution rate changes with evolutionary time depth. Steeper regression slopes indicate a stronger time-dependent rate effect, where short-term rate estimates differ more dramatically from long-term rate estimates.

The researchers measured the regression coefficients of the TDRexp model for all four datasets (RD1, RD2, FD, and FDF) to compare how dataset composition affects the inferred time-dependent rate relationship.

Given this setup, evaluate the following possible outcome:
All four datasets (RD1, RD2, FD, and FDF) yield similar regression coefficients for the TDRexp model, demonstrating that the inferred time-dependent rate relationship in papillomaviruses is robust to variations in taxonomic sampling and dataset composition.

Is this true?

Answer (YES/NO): NO